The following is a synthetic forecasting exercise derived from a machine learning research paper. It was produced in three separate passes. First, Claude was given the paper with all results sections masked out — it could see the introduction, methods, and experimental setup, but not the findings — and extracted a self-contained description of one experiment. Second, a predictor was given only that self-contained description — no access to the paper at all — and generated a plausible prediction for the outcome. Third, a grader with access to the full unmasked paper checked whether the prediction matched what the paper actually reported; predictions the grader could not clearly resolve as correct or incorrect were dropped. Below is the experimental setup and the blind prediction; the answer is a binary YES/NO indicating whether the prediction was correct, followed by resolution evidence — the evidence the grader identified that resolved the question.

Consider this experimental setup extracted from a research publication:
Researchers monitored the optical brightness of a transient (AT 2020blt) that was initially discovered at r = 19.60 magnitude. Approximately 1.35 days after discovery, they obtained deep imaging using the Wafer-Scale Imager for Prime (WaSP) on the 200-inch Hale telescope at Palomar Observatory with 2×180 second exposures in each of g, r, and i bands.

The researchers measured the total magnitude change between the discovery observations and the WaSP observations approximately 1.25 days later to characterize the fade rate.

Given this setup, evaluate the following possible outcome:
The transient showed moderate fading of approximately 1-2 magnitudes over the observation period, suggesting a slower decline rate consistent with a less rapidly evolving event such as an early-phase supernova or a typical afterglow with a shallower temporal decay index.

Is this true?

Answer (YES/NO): NO